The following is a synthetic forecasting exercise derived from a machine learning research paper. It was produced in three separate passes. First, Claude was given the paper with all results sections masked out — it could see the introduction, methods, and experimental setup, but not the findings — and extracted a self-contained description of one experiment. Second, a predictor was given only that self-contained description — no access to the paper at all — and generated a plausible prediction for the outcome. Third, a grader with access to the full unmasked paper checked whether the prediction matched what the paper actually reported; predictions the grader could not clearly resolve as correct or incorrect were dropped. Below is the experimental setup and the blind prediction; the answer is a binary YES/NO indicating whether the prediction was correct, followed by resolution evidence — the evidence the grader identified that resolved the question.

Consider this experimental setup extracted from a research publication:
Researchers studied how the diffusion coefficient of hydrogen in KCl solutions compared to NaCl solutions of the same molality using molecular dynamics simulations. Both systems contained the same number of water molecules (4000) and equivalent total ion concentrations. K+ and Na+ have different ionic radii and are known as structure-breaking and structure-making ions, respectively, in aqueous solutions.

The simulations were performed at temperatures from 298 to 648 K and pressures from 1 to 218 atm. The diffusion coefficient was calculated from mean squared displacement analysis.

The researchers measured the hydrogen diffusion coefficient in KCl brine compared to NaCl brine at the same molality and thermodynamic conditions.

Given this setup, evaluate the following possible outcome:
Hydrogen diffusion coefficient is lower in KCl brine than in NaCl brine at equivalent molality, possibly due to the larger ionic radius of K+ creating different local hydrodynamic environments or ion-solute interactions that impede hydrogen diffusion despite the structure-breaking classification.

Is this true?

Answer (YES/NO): NO